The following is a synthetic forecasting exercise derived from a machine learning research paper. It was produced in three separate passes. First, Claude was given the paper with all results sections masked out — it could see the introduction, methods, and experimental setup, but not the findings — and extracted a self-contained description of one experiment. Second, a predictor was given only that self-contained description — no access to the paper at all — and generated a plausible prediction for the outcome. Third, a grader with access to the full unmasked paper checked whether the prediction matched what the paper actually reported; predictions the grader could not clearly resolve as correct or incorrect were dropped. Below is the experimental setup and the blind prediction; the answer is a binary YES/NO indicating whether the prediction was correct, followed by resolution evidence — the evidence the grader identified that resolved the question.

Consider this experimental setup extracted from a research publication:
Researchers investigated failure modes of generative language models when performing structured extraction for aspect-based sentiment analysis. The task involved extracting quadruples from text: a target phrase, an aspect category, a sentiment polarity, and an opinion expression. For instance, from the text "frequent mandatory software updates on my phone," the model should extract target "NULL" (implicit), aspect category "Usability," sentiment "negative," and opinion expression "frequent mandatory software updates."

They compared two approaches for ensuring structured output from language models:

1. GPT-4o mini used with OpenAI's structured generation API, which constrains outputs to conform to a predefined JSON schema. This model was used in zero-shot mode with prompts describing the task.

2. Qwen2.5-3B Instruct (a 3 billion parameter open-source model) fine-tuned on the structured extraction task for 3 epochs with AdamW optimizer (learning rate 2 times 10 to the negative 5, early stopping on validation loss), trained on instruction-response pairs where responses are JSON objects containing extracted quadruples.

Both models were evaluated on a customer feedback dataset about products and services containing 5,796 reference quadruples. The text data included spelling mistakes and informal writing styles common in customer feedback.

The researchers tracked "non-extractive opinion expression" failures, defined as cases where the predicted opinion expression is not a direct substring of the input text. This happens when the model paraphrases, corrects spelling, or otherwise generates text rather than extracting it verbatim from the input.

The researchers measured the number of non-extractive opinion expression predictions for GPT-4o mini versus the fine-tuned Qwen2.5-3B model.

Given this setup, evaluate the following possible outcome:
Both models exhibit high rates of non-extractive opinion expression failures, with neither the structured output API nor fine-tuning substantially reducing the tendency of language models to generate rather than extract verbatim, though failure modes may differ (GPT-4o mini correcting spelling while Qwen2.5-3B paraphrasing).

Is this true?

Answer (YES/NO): NO